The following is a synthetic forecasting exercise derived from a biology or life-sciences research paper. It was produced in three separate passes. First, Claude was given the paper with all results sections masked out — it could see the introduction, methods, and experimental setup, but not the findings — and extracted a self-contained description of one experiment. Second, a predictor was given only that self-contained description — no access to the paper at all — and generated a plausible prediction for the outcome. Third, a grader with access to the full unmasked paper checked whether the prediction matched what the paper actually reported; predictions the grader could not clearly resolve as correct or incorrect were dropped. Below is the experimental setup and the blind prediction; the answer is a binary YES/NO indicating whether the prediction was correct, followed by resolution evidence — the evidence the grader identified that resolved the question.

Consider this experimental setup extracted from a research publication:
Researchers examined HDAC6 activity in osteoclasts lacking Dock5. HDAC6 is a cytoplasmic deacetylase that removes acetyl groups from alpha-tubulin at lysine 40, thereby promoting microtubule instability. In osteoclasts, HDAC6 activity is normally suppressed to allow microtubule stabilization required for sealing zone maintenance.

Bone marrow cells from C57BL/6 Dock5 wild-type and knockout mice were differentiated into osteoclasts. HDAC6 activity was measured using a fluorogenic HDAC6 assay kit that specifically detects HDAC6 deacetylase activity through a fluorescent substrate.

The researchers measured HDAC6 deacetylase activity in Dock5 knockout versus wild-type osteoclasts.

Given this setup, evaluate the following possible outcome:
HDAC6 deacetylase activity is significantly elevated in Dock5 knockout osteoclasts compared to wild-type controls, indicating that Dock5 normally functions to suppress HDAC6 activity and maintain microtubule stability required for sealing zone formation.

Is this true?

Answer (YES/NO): NO